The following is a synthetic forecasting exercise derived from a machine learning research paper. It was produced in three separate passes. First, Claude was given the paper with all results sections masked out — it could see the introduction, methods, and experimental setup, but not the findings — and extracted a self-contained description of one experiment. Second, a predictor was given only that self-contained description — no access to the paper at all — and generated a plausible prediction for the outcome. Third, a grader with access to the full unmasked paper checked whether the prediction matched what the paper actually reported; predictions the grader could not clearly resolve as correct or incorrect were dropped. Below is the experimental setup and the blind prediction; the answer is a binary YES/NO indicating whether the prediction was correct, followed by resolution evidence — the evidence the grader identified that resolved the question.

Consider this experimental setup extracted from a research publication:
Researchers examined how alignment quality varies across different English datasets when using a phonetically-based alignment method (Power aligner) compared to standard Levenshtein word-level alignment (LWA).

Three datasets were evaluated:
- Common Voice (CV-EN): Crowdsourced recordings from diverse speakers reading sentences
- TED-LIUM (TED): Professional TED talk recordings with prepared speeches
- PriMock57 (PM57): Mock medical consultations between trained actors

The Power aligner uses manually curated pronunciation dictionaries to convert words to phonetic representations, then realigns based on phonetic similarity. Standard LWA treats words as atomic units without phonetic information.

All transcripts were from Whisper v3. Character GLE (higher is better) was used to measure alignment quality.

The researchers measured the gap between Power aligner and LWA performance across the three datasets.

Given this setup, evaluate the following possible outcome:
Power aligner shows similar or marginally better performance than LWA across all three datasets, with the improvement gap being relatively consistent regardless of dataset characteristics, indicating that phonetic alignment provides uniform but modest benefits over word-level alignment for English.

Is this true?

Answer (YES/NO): NO